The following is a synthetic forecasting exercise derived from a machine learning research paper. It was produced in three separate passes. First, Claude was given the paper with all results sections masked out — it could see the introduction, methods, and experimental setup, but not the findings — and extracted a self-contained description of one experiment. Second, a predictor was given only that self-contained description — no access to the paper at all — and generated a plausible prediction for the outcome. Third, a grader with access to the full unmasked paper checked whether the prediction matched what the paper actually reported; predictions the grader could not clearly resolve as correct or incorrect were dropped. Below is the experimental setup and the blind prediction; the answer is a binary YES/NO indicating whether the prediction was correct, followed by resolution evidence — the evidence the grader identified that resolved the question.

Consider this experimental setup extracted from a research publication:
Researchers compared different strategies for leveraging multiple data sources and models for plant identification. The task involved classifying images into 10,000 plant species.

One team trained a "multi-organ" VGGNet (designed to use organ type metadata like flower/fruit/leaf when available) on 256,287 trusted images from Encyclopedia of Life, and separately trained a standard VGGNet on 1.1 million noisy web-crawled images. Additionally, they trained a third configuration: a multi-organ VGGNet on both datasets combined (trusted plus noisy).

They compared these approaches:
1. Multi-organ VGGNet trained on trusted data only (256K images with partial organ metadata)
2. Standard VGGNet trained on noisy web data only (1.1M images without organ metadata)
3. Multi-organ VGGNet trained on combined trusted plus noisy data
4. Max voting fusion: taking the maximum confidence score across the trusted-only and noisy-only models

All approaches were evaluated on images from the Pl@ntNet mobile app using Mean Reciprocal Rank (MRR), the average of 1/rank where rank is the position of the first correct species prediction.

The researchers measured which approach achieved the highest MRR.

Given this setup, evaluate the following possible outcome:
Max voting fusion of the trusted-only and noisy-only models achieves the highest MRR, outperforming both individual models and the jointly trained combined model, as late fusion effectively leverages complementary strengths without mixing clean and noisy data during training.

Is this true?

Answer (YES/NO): NO